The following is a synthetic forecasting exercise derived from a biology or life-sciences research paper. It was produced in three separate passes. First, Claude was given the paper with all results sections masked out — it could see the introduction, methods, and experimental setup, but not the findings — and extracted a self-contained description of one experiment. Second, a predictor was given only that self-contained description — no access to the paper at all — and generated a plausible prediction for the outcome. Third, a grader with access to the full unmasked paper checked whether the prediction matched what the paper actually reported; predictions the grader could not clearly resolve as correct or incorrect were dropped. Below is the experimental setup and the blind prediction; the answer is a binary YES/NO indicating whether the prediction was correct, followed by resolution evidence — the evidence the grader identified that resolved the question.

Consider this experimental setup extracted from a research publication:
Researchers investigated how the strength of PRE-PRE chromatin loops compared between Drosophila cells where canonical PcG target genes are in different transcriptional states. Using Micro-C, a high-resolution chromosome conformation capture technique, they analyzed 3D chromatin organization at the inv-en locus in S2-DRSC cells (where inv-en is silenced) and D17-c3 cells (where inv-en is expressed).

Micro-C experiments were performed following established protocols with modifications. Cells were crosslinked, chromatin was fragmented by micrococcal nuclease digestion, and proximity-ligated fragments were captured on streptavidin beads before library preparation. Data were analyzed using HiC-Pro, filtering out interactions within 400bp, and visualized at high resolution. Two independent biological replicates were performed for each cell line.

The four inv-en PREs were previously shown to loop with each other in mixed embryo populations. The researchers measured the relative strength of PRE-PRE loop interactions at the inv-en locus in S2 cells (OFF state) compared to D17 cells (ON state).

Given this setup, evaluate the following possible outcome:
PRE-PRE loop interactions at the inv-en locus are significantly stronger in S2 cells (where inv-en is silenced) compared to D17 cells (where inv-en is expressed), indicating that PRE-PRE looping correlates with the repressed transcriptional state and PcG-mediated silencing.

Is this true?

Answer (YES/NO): NO